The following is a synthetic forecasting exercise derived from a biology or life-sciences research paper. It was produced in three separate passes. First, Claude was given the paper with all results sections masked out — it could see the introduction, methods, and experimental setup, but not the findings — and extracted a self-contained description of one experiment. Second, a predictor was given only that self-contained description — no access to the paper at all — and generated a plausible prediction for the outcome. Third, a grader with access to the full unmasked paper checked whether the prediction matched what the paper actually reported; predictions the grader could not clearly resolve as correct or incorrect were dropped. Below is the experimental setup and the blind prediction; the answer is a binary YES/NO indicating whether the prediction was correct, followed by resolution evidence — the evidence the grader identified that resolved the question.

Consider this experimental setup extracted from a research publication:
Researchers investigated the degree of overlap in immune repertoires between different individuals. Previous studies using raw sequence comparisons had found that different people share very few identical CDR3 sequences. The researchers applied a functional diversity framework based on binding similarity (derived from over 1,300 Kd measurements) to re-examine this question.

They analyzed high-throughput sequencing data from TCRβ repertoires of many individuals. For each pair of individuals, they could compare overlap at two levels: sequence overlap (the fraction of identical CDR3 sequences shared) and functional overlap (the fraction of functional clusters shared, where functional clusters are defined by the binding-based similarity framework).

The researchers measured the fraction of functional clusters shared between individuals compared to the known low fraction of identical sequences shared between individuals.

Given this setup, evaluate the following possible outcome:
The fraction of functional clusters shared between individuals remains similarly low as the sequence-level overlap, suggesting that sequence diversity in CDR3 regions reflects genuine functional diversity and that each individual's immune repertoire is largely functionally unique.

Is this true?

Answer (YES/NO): NO